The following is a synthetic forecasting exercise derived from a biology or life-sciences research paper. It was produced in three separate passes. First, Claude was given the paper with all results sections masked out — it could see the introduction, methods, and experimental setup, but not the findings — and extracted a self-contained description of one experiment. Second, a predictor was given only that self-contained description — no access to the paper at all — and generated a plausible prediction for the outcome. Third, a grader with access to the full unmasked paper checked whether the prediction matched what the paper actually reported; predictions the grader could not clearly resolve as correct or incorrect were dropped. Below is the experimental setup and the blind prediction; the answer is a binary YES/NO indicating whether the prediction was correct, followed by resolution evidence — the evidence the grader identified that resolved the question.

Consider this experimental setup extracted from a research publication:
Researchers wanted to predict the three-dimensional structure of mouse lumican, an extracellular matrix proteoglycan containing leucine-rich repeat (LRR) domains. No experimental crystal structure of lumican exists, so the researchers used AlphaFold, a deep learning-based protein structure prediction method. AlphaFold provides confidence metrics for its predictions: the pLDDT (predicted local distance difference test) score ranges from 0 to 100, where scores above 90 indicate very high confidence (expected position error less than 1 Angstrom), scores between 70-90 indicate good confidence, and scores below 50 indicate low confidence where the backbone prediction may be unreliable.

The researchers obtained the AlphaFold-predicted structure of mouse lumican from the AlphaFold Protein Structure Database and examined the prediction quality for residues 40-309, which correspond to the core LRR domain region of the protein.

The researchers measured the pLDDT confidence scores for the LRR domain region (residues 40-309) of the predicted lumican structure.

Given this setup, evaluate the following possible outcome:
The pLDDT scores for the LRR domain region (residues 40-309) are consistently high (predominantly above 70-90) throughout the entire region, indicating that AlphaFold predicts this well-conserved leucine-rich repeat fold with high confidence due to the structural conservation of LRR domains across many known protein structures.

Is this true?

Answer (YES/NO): YES